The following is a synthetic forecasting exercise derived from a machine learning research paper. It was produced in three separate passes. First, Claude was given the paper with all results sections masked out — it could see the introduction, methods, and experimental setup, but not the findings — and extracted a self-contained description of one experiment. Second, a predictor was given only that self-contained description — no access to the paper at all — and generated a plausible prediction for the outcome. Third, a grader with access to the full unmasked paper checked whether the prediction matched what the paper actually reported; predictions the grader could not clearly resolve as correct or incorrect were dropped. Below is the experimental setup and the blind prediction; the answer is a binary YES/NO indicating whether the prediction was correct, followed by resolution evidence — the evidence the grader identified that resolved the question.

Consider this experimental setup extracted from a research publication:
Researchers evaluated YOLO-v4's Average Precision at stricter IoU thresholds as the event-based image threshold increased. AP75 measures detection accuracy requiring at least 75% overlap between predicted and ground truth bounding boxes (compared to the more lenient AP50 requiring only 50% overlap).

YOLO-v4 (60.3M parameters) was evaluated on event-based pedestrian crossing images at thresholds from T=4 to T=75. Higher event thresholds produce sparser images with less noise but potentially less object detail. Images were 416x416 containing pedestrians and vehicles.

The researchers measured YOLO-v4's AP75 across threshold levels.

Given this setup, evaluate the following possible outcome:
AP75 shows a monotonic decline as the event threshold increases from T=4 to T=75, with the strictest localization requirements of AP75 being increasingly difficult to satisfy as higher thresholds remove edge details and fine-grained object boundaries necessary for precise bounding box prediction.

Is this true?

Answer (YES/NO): NO